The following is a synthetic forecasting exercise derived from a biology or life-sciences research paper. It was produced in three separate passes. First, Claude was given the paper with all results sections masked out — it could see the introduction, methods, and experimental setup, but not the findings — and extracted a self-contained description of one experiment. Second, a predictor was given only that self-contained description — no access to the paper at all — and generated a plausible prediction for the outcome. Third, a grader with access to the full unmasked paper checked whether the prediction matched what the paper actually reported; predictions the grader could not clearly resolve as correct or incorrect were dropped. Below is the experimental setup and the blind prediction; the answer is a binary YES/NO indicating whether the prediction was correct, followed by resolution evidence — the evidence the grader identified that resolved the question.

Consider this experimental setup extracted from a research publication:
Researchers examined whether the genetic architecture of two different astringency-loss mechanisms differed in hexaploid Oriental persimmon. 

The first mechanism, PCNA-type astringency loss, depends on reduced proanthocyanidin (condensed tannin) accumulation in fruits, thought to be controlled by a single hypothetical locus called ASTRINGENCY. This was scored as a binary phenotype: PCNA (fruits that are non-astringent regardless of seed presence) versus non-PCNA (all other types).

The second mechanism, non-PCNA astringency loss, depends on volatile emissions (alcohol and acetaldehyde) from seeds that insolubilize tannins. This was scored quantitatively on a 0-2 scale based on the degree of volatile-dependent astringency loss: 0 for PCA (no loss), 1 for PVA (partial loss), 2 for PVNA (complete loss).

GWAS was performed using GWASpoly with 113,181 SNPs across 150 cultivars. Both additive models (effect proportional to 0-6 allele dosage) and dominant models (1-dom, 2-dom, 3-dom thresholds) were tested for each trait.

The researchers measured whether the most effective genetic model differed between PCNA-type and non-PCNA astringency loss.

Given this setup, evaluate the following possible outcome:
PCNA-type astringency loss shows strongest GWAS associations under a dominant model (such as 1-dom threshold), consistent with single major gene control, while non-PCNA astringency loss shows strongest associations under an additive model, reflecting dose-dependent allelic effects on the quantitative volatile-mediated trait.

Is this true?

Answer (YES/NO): NO